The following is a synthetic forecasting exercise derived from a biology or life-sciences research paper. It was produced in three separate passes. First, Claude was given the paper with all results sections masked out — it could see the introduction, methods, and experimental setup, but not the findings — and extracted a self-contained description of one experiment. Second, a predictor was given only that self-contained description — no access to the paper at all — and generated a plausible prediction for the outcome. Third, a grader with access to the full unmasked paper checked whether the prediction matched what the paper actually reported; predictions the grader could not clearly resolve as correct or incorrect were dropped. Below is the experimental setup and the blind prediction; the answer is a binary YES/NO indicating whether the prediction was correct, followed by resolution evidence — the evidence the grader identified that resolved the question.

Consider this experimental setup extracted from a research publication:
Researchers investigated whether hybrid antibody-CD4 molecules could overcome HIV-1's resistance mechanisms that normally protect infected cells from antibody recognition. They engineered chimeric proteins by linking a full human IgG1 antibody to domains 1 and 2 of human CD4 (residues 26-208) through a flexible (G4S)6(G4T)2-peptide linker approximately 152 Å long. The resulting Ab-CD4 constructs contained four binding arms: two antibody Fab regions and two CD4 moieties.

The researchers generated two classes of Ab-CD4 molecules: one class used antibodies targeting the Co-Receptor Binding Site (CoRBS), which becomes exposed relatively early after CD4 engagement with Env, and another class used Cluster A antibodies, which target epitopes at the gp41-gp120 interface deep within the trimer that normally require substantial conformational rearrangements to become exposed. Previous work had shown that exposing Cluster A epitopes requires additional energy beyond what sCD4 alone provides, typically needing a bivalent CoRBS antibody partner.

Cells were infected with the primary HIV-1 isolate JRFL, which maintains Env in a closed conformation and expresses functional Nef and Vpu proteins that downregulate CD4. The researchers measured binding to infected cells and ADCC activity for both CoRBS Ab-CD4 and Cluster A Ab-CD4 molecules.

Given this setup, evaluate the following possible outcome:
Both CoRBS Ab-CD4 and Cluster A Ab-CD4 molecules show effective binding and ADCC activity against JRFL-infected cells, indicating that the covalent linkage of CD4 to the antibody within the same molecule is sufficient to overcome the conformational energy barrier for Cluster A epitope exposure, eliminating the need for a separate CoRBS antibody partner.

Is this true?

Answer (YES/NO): YES